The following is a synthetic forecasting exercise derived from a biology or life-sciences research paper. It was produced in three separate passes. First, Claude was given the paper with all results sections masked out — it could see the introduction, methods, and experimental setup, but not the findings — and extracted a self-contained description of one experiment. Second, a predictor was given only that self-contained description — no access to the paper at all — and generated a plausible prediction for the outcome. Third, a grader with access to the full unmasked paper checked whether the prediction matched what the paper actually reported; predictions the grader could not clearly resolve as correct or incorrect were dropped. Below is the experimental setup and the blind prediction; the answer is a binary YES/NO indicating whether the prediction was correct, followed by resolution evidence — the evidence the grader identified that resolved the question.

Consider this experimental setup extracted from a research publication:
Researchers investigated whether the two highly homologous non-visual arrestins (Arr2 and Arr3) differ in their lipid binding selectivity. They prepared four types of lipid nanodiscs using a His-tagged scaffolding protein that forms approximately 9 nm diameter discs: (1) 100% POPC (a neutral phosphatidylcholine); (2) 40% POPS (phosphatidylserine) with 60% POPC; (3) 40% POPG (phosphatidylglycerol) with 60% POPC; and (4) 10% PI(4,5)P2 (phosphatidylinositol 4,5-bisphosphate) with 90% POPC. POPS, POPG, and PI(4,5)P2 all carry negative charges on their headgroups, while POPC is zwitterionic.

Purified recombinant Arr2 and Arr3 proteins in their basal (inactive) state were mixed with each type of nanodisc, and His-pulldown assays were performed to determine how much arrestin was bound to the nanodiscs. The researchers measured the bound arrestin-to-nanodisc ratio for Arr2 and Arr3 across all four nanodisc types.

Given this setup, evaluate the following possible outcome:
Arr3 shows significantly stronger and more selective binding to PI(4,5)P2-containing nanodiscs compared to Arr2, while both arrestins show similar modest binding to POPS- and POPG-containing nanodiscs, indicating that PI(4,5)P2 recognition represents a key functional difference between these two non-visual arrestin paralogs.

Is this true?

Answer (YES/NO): NO